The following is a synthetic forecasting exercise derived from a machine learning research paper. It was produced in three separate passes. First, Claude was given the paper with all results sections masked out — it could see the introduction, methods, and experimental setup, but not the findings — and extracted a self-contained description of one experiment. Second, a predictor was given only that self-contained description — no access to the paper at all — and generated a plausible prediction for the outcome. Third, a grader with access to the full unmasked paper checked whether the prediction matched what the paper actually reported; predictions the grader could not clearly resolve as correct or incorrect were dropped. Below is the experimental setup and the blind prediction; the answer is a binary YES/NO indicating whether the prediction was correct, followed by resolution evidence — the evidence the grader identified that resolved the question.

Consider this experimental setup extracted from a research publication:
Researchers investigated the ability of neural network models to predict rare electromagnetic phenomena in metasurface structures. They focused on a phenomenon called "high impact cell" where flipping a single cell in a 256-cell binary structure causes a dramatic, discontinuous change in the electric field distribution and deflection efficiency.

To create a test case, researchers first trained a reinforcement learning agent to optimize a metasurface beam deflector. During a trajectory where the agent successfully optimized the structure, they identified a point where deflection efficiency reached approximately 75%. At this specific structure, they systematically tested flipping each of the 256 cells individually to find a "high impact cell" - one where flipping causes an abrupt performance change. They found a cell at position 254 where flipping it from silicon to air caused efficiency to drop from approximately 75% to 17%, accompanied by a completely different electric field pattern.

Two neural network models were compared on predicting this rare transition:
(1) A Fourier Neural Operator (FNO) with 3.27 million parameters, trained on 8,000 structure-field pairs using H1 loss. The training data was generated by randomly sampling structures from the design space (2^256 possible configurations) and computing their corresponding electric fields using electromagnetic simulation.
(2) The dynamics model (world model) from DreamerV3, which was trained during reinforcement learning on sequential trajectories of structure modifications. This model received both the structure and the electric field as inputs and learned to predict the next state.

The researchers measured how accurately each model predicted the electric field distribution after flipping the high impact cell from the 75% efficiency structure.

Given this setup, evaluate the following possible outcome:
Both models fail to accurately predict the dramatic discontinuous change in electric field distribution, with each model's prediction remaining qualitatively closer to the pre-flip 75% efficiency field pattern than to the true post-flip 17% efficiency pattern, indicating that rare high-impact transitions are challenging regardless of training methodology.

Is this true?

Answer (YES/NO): NO